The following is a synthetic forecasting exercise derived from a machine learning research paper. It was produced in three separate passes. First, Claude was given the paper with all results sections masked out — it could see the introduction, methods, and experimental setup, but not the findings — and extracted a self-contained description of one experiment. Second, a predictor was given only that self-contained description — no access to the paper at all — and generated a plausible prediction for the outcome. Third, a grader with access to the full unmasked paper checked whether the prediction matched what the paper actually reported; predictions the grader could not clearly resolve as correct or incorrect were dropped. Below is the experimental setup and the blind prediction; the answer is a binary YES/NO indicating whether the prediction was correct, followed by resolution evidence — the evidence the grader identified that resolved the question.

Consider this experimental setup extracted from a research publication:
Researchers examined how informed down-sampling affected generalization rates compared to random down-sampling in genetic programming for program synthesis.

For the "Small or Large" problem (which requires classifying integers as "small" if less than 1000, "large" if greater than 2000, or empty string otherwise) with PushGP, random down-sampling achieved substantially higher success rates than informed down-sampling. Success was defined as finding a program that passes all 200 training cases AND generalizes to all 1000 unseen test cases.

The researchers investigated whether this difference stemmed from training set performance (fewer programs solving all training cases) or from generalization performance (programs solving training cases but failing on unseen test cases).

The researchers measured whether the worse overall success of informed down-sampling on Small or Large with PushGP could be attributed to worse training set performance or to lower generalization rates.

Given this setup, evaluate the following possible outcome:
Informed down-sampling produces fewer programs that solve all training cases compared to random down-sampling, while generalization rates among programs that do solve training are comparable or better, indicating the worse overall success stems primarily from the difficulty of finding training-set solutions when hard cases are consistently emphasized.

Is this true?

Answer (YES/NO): NO